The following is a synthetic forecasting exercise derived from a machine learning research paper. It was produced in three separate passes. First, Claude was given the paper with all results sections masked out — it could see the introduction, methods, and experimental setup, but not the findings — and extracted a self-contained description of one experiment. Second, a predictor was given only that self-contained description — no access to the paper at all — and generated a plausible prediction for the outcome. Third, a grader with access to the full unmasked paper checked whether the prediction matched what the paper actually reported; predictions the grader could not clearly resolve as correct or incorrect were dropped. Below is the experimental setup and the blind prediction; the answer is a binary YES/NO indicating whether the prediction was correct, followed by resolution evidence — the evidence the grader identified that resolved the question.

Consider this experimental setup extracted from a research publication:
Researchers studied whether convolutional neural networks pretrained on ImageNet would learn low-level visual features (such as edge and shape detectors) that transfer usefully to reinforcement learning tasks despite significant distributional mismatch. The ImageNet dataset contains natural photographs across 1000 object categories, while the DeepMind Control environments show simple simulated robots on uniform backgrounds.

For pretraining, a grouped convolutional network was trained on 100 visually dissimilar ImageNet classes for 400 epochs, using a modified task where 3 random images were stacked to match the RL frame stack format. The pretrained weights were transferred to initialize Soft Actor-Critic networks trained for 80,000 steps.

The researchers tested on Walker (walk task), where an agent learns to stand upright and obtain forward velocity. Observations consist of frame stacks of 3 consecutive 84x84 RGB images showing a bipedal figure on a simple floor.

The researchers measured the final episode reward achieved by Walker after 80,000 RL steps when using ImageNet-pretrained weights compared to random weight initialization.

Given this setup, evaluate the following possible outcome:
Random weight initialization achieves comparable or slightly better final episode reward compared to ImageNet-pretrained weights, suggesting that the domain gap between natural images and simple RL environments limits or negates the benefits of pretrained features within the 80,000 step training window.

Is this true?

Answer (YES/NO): YES